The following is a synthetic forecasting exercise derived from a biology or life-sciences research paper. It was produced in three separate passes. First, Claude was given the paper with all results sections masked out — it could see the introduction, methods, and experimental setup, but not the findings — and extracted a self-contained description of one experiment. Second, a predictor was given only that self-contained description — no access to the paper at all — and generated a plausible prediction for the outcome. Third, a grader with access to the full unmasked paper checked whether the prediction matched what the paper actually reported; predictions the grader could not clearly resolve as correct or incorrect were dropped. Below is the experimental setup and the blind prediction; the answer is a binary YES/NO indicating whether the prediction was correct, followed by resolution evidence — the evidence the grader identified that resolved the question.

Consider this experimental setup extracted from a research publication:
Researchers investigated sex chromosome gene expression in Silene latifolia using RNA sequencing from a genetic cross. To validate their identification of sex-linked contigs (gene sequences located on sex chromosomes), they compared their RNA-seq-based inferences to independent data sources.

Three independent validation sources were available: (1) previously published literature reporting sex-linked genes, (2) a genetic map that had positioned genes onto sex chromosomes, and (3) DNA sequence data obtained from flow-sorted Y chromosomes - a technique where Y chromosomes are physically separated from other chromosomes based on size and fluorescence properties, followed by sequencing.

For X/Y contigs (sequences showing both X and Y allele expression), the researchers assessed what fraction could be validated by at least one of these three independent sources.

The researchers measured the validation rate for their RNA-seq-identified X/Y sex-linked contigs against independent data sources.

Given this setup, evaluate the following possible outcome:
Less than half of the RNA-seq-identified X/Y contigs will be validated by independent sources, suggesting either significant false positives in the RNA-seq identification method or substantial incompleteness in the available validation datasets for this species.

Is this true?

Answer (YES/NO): NO